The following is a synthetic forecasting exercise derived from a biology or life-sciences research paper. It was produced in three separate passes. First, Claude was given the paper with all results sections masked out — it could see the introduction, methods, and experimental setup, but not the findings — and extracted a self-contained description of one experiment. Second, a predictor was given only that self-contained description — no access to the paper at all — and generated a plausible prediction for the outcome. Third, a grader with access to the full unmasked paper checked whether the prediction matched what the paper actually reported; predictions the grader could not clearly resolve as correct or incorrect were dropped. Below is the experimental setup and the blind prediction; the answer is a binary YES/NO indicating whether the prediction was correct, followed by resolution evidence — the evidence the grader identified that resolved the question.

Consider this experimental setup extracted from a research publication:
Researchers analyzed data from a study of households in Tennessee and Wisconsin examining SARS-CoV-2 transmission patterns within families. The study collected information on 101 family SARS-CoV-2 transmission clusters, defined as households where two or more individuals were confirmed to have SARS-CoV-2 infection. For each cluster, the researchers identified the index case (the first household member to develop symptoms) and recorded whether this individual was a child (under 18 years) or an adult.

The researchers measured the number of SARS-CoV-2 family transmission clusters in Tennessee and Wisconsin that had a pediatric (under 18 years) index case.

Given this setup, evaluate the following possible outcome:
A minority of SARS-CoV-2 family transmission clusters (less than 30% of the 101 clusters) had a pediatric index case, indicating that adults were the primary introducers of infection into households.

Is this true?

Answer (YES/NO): YES